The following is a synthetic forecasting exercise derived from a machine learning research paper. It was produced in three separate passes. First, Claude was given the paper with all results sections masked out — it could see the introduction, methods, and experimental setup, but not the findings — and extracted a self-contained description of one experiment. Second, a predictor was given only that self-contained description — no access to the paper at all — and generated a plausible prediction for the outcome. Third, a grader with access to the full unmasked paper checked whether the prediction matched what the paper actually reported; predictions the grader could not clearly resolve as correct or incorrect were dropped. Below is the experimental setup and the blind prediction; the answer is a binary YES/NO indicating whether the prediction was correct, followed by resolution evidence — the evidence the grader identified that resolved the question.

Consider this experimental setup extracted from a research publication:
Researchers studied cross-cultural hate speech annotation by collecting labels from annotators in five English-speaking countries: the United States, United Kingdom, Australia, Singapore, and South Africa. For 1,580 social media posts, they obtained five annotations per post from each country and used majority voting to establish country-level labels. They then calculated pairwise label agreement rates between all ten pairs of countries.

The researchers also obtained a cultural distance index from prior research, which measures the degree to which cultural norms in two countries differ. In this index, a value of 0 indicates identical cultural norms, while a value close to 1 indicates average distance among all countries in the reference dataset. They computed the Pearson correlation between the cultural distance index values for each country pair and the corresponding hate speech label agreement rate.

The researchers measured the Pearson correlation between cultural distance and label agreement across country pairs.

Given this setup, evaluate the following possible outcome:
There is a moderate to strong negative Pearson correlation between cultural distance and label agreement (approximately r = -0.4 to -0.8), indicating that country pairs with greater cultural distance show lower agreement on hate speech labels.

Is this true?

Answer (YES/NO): YES